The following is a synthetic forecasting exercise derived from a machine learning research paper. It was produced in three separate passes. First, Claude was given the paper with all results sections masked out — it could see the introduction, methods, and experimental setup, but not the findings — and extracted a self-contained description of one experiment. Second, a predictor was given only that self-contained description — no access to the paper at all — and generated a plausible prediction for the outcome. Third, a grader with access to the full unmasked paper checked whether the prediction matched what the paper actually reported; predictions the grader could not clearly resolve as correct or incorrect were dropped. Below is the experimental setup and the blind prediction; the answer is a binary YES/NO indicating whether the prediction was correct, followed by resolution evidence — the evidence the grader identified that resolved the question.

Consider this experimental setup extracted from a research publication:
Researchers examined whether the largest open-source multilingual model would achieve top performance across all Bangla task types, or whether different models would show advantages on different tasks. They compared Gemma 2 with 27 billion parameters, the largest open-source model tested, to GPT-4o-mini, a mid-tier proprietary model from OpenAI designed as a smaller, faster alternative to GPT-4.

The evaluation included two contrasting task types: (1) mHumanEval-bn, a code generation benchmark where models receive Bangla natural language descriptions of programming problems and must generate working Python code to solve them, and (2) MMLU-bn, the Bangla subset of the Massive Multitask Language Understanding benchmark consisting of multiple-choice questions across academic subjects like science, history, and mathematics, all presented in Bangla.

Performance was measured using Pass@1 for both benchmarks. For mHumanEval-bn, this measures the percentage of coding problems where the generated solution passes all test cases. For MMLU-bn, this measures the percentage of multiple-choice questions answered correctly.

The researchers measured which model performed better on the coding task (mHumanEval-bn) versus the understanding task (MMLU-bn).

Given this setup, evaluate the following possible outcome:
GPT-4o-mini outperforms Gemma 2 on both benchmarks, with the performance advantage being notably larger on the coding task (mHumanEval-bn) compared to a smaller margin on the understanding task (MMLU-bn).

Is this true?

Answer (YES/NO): NO